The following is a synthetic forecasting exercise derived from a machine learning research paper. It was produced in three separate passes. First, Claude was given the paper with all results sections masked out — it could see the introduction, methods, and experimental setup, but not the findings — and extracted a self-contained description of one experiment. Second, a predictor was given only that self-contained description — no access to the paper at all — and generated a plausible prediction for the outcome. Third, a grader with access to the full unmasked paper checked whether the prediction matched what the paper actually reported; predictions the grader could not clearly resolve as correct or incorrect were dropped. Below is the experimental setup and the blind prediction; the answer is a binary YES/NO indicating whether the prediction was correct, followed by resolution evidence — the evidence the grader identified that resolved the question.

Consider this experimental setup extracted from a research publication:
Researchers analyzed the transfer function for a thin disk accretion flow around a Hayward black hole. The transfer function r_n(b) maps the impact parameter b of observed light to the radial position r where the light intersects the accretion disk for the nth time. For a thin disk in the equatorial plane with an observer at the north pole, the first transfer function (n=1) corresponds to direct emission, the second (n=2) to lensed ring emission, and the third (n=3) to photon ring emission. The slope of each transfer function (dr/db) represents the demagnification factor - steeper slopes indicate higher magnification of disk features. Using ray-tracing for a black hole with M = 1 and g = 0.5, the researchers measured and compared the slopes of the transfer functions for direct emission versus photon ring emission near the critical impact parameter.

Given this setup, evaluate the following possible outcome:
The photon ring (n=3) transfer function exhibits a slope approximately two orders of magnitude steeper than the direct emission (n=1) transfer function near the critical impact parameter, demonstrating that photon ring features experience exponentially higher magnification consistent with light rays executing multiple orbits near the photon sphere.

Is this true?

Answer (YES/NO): NO